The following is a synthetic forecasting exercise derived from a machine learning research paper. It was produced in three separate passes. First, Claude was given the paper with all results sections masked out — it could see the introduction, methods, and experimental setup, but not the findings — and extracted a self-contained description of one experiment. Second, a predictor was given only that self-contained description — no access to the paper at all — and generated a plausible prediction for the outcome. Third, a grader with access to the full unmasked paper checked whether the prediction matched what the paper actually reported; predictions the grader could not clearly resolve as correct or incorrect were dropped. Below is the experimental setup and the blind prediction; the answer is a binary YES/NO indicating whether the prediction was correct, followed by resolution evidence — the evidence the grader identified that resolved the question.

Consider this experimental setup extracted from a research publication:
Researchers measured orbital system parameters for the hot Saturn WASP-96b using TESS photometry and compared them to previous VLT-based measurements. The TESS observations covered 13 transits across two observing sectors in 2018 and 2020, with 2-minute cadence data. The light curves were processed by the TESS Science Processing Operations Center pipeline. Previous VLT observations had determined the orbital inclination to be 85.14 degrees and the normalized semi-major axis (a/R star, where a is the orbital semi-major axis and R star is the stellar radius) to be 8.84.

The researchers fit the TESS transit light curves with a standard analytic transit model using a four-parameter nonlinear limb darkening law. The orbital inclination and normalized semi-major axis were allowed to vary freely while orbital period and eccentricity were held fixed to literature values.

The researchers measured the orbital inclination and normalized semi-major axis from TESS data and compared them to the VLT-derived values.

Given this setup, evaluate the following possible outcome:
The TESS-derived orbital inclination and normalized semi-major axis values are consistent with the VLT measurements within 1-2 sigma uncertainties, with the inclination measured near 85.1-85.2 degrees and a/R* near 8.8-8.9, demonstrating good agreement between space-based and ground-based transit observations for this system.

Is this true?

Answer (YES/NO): NO